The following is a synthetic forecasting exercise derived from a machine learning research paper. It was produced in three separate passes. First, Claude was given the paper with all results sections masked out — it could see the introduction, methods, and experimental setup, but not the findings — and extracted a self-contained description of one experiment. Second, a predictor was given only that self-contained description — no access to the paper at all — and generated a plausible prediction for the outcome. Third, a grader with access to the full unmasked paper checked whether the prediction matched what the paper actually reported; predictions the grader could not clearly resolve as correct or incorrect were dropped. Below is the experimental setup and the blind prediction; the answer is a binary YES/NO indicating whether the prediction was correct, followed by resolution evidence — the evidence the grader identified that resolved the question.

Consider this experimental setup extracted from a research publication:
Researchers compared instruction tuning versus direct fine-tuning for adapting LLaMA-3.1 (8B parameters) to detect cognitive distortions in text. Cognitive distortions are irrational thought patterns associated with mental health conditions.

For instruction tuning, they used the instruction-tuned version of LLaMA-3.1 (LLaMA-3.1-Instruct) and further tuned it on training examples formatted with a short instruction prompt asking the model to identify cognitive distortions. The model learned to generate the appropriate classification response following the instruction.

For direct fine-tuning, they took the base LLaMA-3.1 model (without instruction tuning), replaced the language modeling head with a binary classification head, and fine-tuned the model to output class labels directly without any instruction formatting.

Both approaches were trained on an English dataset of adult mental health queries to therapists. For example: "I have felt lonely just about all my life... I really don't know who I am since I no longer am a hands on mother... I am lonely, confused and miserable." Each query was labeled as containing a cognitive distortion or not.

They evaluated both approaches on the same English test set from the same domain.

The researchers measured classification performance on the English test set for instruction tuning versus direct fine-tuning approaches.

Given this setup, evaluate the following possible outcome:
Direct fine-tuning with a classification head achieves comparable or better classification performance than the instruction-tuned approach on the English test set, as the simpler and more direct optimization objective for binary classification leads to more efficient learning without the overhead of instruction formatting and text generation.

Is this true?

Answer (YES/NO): YES